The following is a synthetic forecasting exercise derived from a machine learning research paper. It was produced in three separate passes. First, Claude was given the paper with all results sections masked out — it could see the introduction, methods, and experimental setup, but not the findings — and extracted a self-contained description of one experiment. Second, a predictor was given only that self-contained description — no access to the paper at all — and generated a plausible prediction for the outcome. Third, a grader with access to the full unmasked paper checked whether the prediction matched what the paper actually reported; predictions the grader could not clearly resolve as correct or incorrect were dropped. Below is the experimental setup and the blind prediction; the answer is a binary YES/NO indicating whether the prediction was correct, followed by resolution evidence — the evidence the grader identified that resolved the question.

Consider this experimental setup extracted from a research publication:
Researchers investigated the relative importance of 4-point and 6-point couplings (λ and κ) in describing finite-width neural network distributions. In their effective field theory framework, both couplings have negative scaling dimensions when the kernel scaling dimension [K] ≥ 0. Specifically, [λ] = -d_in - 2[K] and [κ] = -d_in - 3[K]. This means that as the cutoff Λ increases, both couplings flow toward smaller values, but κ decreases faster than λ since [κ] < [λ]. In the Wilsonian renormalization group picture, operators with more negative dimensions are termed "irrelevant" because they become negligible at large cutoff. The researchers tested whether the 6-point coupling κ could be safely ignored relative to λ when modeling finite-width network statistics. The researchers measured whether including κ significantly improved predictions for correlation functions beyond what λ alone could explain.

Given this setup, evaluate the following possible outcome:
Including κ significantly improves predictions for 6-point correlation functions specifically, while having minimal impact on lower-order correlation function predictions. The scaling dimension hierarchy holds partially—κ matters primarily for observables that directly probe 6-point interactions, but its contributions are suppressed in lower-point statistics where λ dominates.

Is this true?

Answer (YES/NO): NO